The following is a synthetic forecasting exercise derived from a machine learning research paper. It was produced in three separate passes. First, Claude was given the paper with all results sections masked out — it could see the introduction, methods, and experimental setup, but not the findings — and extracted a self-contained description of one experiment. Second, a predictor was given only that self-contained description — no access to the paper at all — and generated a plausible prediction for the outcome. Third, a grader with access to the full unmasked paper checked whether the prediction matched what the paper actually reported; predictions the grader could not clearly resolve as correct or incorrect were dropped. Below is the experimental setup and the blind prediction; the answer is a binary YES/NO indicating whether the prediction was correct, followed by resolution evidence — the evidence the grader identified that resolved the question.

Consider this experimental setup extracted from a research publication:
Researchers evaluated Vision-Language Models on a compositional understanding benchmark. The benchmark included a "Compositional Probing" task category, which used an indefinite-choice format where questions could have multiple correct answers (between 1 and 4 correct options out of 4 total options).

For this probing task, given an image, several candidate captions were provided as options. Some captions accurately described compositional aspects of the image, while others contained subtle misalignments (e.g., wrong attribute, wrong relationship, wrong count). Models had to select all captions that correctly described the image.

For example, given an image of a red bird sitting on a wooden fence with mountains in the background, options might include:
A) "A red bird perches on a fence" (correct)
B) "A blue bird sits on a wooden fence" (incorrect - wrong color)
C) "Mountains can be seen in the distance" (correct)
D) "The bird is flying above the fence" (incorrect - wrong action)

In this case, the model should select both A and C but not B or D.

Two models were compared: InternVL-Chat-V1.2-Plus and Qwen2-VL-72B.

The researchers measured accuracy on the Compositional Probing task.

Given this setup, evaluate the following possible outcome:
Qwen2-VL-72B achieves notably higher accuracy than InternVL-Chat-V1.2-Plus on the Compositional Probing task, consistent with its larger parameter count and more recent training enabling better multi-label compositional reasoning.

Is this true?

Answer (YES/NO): YES